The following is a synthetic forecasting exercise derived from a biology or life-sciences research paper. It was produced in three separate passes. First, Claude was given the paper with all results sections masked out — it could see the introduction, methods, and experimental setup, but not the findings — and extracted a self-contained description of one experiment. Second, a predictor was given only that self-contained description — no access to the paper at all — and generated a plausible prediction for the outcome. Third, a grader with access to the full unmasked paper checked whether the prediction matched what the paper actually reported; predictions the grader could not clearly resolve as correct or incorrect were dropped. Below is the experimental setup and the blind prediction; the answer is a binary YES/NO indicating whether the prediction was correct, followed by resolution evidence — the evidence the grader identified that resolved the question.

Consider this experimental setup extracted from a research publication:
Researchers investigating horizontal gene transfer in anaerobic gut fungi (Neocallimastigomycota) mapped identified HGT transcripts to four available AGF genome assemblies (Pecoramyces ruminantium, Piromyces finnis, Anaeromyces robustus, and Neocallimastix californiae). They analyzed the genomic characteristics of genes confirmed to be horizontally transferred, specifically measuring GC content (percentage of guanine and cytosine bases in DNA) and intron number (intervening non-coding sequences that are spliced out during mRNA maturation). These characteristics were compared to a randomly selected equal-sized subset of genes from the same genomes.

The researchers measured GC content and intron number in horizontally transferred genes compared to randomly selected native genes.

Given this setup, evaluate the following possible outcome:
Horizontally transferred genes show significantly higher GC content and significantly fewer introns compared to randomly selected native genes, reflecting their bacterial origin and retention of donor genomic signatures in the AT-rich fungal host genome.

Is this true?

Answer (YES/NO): YES